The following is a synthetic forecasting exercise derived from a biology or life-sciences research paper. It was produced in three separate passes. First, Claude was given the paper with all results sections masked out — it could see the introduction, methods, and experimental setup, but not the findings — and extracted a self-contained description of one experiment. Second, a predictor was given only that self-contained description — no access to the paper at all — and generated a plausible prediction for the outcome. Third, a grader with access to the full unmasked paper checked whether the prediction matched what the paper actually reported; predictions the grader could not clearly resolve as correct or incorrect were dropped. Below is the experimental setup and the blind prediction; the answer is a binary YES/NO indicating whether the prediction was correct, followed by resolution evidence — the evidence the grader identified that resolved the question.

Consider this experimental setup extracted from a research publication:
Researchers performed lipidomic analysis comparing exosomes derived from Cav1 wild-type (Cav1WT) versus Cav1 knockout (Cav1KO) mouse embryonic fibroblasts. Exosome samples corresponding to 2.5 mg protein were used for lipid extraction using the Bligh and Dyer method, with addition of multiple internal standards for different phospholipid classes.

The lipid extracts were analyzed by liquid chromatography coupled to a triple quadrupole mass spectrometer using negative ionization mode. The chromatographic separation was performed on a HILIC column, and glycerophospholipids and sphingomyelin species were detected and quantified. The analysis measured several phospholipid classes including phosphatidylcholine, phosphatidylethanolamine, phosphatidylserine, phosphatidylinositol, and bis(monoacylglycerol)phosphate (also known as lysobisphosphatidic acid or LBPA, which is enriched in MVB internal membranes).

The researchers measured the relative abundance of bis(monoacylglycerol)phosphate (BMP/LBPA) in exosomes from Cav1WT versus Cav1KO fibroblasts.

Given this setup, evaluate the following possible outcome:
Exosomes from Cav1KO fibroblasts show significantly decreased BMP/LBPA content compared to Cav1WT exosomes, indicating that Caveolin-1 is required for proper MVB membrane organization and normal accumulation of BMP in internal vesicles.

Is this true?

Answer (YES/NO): YES